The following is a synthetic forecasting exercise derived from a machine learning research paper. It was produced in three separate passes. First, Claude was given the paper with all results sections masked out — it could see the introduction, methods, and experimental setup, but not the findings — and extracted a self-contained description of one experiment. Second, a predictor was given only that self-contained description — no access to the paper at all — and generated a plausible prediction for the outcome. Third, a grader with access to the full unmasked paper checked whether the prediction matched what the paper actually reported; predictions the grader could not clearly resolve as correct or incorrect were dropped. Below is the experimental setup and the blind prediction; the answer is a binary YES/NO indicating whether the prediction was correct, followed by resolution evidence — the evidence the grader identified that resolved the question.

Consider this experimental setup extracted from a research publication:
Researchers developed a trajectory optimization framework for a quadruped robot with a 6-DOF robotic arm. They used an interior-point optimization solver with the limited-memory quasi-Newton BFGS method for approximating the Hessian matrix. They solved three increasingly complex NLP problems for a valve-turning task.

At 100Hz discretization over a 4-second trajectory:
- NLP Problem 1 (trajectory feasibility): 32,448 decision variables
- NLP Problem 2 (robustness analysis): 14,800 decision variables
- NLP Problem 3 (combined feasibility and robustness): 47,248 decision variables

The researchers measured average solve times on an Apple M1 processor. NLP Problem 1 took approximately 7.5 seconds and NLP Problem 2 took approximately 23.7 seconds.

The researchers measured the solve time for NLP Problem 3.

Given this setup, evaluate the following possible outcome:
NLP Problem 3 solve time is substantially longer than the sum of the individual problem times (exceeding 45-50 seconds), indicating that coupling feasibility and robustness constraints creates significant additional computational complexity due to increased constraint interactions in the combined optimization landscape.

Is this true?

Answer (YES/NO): NO